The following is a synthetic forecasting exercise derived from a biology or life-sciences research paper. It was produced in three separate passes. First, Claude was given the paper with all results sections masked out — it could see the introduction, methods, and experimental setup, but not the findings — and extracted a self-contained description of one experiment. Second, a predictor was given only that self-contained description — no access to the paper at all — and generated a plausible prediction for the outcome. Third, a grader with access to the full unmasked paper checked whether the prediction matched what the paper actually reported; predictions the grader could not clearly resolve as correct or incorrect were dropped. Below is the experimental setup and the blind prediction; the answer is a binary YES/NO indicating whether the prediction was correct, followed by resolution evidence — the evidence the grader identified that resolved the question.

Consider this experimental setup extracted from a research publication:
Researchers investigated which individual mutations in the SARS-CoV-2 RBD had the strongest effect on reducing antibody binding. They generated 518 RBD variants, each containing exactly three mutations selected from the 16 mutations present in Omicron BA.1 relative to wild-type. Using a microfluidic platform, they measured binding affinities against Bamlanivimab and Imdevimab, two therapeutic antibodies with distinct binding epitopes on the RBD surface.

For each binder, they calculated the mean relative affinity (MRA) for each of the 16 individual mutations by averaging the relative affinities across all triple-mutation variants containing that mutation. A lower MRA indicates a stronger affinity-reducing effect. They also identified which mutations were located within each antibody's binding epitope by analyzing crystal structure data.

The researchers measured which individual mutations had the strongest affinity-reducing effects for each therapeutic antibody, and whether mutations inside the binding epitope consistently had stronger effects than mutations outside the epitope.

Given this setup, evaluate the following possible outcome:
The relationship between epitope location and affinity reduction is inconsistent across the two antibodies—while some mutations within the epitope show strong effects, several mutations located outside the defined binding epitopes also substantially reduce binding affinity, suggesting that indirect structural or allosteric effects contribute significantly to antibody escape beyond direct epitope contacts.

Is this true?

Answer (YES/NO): YES